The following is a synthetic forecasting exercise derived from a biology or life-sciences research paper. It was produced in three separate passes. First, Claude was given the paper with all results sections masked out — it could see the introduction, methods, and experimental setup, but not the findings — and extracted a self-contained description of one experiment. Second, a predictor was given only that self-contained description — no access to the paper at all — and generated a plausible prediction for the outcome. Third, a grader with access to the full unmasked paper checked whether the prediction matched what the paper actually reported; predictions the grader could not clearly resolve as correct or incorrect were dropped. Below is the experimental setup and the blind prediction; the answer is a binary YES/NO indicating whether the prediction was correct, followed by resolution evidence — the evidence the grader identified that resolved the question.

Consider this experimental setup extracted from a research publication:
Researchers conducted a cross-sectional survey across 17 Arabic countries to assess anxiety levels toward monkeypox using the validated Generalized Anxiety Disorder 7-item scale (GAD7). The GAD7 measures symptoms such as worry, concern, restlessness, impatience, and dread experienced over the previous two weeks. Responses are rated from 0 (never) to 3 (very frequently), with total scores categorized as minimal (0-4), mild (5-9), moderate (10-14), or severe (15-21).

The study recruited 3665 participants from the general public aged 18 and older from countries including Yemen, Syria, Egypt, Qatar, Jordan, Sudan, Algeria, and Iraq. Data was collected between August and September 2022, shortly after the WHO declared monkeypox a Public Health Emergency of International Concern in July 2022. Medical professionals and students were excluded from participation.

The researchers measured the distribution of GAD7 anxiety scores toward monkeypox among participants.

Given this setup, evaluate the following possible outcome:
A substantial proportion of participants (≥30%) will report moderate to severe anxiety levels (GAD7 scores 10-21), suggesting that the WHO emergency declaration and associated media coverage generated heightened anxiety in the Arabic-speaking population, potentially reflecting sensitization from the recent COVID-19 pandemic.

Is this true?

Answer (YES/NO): NO